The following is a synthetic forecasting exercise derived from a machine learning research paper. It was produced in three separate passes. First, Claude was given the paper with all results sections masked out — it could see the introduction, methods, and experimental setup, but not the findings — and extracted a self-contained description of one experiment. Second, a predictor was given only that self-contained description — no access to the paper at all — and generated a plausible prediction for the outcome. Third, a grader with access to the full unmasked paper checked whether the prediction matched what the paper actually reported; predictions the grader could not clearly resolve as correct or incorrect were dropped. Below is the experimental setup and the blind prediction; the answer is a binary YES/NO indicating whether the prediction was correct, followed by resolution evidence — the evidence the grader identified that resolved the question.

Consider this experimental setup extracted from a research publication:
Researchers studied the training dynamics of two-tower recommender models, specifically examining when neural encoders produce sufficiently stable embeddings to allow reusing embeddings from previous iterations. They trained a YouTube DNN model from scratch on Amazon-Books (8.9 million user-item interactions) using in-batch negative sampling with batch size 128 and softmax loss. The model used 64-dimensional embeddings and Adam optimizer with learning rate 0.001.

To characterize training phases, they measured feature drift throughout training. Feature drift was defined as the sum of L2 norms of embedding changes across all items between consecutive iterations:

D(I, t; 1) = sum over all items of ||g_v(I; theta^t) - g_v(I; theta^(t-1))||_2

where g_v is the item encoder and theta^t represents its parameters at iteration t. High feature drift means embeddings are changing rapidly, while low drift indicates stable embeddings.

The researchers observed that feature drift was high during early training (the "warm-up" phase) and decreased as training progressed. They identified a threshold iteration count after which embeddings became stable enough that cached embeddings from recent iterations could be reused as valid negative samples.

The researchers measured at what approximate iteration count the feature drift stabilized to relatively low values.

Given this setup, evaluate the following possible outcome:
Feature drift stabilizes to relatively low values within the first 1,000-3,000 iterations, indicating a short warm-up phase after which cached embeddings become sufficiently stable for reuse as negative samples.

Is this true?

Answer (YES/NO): NO